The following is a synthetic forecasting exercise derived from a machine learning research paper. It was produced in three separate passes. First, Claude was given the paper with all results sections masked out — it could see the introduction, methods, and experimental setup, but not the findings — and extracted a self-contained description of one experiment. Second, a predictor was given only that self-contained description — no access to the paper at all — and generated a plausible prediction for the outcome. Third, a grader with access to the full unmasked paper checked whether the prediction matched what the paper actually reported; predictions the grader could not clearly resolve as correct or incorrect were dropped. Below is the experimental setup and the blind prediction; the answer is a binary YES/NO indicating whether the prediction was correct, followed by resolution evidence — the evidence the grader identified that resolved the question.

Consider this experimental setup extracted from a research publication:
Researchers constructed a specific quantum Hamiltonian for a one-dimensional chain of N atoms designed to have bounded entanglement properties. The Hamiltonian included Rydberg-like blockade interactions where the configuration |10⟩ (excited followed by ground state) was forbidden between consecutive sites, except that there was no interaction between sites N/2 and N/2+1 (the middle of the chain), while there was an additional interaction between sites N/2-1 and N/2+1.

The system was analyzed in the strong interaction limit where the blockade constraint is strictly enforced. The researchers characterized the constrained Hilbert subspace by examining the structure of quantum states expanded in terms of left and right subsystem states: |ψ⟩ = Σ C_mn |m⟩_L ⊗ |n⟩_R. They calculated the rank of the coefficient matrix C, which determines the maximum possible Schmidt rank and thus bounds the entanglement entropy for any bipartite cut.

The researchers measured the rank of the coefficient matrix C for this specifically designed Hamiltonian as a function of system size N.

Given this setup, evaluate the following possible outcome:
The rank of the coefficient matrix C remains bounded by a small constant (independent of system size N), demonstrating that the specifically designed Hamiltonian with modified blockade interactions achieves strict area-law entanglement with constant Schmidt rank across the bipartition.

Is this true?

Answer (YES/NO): YES